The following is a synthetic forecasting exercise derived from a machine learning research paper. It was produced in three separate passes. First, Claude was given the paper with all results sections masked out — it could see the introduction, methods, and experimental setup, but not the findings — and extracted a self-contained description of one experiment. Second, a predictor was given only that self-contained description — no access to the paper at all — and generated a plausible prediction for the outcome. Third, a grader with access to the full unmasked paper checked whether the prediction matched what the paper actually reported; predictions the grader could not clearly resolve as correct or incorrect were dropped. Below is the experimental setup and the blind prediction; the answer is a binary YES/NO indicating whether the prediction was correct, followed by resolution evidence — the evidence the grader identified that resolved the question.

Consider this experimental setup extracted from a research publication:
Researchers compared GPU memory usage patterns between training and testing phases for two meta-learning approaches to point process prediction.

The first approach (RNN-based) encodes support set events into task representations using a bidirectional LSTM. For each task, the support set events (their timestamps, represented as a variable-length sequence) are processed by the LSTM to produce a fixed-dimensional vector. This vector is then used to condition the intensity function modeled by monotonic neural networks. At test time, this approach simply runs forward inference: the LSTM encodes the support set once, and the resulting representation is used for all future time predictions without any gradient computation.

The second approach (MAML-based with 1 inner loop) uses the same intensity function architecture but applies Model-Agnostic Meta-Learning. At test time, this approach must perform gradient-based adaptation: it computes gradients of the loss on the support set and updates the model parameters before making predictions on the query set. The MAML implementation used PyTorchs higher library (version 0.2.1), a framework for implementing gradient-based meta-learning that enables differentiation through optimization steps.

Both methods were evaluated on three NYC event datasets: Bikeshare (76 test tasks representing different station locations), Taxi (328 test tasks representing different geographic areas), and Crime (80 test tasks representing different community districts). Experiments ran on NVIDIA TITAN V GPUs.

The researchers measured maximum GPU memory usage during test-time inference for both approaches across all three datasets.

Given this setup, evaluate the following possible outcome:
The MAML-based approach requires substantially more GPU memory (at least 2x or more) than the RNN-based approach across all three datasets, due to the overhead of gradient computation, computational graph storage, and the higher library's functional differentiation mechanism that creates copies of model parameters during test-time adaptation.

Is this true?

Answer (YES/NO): NO